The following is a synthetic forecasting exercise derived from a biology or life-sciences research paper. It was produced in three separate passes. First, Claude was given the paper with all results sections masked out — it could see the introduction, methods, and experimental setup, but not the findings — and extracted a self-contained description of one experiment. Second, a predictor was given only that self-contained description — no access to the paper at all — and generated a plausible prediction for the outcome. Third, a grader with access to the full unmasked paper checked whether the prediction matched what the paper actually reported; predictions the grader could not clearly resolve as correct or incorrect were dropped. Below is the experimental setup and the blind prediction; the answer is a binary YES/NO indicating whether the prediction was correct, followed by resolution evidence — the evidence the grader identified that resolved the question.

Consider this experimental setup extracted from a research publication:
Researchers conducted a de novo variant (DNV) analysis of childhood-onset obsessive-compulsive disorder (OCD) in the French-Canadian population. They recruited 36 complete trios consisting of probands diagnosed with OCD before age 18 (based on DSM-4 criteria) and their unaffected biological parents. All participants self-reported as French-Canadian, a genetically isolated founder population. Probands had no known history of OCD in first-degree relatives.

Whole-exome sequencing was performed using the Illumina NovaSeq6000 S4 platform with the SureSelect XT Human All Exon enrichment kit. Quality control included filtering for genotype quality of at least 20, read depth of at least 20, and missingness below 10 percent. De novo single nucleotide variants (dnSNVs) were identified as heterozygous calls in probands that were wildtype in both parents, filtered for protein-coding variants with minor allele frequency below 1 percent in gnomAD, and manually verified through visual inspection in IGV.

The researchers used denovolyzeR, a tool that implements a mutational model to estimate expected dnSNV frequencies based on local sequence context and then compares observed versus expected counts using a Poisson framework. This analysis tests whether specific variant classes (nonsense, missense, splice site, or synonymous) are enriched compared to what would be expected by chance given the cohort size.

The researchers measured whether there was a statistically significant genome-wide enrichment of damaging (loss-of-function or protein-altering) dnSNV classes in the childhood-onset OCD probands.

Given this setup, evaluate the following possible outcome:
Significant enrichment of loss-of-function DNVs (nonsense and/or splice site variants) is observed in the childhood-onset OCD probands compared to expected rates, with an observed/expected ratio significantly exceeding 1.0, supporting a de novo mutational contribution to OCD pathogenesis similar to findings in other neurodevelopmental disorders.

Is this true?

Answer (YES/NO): NO